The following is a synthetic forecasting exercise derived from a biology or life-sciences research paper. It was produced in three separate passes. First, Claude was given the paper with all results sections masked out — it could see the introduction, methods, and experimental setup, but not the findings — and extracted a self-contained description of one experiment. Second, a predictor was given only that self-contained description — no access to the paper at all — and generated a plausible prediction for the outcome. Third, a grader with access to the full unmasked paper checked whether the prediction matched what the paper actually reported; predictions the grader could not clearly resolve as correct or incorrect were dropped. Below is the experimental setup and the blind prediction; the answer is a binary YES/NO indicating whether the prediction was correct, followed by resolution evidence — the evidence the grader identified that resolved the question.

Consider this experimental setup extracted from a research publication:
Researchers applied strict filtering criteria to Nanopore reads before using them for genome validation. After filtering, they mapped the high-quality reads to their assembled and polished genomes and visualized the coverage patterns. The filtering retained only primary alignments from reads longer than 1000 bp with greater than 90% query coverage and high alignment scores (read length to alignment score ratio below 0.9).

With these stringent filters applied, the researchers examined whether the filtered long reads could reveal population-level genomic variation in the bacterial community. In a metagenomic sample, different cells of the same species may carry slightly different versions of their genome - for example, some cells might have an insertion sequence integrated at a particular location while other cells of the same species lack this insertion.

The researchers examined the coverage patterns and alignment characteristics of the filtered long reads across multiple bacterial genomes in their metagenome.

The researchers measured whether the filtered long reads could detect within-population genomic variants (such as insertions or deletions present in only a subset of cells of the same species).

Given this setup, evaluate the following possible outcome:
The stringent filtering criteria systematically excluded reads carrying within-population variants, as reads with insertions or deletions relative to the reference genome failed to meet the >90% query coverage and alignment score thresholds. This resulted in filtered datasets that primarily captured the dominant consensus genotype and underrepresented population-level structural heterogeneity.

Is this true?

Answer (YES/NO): NO